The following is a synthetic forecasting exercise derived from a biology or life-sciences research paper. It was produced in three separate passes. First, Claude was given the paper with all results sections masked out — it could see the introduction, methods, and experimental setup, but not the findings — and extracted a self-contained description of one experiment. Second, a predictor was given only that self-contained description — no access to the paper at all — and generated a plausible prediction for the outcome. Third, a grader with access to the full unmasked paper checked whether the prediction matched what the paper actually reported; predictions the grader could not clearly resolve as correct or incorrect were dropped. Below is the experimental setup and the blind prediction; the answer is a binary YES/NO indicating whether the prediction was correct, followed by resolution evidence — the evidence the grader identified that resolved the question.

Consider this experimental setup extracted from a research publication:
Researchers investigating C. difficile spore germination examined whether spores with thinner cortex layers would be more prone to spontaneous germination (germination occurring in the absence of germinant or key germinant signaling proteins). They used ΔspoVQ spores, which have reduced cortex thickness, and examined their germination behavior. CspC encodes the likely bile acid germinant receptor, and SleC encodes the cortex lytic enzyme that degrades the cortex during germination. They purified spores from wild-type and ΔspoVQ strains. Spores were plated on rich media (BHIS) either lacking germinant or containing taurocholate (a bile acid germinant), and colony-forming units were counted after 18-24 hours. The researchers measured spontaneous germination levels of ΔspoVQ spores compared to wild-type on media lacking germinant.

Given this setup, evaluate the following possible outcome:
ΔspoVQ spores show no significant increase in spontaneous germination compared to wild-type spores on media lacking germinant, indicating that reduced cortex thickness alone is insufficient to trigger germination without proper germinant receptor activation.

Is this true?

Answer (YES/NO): NO